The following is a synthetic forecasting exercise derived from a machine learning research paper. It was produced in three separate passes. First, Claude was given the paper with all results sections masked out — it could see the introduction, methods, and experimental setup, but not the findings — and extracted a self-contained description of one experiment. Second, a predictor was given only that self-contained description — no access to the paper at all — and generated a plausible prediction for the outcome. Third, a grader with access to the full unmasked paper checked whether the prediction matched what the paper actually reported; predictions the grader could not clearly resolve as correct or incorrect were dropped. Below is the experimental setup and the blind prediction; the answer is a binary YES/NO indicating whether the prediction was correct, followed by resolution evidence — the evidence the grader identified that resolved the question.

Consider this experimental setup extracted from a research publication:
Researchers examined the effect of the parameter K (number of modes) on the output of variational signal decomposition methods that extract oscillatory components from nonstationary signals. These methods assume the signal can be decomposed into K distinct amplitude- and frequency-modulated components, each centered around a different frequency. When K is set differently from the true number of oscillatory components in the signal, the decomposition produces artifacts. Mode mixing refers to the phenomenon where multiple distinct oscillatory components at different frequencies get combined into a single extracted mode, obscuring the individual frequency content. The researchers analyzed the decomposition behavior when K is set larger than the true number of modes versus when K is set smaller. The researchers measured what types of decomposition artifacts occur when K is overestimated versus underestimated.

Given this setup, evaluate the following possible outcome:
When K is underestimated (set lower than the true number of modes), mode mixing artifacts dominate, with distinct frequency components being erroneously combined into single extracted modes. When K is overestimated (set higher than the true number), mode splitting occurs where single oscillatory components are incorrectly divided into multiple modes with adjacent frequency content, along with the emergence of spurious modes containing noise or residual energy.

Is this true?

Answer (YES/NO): NO